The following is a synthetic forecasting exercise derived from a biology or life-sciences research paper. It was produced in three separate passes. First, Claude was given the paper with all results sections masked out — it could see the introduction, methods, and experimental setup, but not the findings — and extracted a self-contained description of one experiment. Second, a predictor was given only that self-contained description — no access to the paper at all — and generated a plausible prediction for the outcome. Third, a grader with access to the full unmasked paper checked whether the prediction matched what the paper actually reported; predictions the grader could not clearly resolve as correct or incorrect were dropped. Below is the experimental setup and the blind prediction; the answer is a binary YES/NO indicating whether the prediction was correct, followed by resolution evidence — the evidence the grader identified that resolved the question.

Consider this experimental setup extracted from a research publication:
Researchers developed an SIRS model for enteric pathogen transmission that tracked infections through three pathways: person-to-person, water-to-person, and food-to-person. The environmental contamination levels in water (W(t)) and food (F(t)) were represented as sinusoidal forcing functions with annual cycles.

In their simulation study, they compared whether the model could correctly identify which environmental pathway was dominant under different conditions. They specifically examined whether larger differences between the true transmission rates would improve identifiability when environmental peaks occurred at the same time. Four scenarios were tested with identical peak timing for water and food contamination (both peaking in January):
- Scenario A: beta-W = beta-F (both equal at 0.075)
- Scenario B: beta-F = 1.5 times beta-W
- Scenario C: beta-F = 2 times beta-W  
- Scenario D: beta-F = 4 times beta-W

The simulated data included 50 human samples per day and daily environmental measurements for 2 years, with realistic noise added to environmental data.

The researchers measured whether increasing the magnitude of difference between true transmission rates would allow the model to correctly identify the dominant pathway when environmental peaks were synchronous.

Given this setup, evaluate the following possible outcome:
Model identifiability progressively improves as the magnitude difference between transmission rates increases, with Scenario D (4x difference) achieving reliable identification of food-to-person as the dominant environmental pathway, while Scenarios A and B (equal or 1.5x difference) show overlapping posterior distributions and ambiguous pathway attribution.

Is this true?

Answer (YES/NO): NO